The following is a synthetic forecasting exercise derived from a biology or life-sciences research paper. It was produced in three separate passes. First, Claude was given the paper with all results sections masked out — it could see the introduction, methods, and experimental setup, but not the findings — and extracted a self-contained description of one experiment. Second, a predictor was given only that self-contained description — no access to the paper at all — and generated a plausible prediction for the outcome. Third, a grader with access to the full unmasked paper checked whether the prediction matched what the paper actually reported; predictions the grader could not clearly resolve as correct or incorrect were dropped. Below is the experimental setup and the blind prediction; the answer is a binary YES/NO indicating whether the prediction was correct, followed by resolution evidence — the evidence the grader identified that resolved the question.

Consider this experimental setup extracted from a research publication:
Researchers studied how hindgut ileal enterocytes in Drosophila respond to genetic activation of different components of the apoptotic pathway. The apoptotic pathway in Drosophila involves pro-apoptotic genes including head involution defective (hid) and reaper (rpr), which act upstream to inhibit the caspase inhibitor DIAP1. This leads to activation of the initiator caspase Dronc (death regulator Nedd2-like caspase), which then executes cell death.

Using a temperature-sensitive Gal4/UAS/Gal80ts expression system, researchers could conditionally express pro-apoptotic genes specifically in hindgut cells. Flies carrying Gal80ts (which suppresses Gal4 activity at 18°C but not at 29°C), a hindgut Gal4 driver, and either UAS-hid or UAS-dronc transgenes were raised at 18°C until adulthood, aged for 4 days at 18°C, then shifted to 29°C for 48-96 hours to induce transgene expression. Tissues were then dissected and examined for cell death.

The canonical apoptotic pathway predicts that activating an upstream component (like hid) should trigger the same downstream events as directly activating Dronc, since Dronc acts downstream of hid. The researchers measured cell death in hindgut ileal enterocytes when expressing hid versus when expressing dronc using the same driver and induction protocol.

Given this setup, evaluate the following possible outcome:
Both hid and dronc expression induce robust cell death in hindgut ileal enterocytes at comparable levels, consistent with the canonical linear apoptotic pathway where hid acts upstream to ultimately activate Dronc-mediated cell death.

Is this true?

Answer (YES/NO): NO